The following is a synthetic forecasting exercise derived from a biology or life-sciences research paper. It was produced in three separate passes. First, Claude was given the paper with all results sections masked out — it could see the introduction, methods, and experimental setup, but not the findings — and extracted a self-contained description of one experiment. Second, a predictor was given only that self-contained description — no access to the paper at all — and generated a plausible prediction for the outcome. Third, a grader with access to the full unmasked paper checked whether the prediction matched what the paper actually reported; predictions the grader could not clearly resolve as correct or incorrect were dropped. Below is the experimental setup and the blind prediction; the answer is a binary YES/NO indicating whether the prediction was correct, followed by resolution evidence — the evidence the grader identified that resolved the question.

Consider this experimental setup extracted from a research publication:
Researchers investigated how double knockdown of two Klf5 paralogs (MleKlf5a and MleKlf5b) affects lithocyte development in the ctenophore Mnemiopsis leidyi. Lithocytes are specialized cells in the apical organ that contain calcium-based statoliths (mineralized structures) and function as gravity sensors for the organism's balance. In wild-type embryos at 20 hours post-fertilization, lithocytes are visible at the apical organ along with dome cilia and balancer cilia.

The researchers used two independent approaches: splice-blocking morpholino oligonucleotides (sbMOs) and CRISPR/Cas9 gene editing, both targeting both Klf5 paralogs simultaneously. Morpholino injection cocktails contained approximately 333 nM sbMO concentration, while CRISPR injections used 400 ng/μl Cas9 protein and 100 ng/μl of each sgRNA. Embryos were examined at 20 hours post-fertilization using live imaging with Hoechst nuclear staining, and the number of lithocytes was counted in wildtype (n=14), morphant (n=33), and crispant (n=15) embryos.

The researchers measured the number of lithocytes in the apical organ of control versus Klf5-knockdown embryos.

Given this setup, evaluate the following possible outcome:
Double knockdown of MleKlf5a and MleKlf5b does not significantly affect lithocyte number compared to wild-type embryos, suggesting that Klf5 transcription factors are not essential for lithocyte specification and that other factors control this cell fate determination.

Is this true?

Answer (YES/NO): NO